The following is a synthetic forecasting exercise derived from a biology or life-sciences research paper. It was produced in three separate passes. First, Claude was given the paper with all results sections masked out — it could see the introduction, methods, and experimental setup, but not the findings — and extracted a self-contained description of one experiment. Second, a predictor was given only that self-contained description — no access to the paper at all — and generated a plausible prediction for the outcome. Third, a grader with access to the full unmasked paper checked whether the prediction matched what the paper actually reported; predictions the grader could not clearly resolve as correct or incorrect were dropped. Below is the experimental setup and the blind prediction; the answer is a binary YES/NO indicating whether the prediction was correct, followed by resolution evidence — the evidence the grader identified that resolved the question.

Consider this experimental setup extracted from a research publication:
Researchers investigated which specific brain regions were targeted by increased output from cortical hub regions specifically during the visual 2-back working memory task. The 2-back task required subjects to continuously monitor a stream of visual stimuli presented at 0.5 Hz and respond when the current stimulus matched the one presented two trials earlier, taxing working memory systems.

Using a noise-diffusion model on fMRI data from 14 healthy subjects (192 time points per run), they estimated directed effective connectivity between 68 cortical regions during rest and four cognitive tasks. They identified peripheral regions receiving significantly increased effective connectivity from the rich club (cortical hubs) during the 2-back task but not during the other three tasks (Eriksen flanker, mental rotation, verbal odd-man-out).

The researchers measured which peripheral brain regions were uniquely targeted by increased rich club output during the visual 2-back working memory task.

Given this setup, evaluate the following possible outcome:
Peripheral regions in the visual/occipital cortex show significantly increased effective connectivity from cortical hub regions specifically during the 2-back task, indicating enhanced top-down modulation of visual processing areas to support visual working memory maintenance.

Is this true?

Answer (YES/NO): NO